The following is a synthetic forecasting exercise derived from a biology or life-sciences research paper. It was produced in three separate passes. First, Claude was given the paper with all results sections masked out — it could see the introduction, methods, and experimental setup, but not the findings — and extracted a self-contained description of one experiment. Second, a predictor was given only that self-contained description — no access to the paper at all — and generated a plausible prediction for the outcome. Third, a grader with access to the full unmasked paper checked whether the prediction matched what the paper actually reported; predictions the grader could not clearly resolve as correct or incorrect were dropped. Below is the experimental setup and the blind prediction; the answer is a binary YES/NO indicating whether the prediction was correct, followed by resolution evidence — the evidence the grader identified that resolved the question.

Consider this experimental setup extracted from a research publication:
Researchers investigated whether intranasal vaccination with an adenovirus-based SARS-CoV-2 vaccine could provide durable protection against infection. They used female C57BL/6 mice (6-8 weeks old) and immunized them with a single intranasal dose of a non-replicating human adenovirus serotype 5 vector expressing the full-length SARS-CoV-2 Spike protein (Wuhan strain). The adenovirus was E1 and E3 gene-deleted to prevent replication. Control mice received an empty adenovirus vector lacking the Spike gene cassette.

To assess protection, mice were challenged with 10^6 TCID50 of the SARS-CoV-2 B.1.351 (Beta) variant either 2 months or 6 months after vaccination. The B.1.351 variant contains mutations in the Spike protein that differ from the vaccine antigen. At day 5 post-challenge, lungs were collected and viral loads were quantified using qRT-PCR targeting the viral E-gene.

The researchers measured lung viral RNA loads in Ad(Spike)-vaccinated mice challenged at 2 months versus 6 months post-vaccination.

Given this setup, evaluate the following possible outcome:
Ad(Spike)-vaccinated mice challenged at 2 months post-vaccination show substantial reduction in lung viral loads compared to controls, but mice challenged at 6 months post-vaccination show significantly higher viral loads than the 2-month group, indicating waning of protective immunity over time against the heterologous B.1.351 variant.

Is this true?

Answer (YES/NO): YES